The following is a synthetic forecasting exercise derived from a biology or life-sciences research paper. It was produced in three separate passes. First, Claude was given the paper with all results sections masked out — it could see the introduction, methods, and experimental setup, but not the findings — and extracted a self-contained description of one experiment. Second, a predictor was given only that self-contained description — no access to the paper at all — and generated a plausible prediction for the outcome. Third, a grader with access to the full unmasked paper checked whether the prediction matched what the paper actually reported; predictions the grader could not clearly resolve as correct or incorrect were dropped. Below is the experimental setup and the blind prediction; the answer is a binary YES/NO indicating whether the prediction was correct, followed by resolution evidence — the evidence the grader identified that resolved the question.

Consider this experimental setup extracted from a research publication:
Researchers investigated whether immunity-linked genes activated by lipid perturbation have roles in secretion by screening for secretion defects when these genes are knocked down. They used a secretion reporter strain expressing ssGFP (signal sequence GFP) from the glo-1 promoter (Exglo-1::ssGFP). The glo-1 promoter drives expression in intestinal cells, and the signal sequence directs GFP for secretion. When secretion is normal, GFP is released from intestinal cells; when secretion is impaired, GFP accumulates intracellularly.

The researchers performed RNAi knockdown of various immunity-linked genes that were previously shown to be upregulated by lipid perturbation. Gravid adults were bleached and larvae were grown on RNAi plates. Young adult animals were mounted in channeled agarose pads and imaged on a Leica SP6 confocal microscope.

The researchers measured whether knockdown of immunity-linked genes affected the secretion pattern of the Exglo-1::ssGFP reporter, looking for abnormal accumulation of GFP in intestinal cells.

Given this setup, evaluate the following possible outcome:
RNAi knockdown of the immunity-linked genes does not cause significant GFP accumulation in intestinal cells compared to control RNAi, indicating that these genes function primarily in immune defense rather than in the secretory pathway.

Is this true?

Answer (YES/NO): NO